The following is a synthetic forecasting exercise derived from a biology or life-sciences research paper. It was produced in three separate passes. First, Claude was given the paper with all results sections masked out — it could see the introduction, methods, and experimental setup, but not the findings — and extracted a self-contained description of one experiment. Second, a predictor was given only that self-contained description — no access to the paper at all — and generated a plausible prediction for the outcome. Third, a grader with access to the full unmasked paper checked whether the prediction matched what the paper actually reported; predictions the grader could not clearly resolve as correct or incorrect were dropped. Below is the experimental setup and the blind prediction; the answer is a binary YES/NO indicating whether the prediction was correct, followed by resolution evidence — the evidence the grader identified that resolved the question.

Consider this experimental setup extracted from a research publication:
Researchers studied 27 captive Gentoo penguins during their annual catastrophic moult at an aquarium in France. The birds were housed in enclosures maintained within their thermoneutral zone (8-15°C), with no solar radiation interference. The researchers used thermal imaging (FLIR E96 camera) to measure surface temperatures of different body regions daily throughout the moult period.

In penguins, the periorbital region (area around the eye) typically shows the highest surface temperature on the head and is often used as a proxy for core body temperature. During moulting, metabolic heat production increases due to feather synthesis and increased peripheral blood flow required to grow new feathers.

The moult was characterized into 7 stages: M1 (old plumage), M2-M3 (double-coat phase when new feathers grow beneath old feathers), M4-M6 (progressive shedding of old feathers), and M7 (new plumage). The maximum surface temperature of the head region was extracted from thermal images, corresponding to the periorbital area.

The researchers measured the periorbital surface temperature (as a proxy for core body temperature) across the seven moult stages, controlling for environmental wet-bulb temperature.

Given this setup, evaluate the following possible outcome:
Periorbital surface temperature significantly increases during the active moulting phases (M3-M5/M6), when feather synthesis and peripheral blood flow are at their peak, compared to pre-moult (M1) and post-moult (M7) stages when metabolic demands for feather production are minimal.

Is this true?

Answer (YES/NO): NO